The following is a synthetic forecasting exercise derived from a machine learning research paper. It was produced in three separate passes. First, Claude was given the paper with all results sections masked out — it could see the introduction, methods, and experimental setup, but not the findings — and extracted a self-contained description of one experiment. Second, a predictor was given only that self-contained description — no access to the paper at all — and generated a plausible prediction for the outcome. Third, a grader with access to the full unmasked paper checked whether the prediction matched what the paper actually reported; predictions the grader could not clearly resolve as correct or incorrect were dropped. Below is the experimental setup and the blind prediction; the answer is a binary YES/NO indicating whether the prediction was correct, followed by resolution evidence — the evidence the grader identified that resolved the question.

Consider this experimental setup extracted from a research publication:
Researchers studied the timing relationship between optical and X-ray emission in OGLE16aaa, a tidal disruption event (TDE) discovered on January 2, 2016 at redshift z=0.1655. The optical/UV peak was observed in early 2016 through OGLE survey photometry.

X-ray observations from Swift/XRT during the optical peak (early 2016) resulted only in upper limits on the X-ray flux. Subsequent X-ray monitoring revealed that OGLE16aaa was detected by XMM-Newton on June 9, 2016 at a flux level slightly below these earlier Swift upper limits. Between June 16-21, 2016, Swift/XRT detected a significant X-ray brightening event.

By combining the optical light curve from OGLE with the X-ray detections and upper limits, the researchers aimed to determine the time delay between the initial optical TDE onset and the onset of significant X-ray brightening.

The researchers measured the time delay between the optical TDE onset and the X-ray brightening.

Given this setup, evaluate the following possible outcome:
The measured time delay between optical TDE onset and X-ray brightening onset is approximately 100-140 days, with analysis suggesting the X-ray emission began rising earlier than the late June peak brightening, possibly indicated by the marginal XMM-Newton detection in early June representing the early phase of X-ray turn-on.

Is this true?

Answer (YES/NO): NO